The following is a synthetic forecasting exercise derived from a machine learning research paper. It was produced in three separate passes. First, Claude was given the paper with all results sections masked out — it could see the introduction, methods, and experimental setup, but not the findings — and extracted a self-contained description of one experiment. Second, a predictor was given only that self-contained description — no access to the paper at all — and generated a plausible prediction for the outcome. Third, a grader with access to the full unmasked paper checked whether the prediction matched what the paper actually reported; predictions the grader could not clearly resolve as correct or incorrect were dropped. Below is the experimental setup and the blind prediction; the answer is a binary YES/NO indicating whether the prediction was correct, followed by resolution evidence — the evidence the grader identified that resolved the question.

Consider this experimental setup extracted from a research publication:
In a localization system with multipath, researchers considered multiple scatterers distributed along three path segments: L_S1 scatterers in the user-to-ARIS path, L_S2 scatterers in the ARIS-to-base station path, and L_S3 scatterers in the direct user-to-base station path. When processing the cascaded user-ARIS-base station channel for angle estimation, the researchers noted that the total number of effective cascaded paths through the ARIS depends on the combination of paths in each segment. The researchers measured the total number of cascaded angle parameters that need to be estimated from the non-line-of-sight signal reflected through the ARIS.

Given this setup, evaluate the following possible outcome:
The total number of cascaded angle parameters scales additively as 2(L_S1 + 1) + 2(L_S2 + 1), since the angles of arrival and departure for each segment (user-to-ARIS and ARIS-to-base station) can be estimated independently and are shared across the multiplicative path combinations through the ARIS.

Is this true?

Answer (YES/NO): NO